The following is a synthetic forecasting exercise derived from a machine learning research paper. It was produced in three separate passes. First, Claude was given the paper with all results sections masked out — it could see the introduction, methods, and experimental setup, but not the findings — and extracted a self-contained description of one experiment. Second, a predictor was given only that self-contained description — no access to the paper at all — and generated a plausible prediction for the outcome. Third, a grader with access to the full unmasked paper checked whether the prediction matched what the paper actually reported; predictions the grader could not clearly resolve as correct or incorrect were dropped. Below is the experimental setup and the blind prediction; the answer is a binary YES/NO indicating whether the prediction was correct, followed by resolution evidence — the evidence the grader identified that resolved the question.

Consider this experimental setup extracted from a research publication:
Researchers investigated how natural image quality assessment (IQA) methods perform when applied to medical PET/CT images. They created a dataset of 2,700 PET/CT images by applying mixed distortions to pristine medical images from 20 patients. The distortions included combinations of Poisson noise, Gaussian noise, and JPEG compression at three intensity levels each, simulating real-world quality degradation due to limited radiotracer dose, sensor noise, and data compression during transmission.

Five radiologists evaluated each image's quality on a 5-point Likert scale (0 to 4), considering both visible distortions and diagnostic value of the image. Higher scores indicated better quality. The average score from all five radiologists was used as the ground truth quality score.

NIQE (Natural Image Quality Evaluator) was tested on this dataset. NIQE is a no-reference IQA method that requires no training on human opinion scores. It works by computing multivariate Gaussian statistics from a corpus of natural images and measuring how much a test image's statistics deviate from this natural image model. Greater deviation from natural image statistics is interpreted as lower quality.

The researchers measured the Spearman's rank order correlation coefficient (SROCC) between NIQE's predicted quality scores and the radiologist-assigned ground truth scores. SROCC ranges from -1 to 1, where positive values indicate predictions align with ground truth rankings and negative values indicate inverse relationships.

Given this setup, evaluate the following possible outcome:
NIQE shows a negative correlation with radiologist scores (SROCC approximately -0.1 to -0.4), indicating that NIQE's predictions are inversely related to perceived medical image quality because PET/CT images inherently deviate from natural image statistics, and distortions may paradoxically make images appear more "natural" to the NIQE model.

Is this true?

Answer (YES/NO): YES